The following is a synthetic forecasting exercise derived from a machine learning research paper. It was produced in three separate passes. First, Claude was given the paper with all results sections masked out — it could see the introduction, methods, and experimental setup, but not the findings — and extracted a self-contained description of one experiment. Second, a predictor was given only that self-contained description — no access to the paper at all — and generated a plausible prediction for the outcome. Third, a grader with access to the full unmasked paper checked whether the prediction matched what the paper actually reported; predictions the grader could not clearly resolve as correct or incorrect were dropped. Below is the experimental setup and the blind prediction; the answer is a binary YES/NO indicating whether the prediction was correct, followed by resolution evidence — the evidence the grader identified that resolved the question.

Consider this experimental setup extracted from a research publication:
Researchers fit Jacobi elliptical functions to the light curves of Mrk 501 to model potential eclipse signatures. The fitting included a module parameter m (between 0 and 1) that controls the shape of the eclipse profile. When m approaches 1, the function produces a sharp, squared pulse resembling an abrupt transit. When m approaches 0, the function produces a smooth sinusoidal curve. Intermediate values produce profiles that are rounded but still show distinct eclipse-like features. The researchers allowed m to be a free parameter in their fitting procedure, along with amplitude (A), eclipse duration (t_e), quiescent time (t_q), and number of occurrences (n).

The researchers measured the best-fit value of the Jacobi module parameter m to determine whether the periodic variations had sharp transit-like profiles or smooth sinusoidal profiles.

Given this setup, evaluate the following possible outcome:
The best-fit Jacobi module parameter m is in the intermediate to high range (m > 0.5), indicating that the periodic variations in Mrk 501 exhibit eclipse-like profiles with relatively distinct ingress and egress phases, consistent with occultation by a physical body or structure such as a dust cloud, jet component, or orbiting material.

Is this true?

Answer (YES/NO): NO